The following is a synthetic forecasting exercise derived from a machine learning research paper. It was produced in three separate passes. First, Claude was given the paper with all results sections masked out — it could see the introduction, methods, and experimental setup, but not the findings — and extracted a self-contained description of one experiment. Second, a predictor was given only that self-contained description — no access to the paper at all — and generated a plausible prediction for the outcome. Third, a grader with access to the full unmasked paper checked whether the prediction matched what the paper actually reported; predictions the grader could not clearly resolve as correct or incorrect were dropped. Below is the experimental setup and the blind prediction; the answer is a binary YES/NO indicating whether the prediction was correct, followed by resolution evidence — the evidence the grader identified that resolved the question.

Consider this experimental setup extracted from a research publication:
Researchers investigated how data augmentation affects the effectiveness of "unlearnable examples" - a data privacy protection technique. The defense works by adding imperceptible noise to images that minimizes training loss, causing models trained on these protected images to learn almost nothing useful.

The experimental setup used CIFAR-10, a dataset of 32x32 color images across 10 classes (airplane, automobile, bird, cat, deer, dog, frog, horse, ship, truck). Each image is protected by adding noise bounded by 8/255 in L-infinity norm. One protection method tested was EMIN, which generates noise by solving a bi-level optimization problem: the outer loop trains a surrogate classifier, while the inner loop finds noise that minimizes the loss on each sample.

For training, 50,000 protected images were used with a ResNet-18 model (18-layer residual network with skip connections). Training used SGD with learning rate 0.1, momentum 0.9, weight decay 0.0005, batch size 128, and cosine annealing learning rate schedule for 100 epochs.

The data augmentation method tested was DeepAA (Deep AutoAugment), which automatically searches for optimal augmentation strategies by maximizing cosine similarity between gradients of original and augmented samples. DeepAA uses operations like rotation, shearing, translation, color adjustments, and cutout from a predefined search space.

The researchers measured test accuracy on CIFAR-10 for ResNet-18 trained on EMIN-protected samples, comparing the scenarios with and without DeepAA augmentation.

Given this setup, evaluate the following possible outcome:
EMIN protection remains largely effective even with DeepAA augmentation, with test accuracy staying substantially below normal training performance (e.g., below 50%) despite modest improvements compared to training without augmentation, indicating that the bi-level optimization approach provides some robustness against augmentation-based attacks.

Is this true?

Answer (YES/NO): NO